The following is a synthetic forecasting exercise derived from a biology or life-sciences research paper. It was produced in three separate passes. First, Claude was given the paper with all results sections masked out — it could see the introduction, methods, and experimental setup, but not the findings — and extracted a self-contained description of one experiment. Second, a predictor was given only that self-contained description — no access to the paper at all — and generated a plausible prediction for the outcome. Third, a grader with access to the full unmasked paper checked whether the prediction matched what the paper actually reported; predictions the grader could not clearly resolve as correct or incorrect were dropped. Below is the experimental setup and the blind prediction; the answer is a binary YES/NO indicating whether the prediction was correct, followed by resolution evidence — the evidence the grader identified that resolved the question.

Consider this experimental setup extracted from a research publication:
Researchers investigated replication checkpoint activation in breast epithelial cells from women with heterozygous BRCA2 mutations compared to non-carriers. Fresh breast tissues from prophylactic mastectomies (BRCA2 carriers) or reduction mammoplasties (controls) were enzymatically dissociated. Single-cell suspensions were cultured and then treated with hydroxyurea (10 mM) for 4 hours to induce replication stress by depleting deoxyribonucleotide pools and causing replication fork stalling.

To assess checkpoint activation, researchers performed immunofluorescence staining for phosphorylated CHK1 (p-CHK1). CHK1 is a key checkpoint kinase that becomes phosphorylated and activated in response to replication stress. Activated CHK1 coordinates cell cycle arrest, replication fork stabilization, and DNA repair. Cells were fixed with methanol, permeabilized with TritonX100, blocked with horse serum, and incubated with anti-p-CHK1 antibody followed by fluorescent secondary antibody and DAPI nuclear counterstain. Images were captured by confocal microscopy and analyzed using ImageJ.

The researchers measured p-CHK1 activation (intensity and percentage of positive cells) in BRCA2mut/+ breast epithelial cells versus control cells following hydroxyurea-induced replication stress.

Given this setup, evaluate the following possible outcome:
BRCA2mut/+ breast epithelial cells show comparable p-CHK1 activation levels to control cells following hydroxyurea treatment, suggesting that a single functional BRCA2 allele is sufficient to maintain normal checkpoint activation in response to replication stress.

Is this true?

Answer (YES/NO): NO